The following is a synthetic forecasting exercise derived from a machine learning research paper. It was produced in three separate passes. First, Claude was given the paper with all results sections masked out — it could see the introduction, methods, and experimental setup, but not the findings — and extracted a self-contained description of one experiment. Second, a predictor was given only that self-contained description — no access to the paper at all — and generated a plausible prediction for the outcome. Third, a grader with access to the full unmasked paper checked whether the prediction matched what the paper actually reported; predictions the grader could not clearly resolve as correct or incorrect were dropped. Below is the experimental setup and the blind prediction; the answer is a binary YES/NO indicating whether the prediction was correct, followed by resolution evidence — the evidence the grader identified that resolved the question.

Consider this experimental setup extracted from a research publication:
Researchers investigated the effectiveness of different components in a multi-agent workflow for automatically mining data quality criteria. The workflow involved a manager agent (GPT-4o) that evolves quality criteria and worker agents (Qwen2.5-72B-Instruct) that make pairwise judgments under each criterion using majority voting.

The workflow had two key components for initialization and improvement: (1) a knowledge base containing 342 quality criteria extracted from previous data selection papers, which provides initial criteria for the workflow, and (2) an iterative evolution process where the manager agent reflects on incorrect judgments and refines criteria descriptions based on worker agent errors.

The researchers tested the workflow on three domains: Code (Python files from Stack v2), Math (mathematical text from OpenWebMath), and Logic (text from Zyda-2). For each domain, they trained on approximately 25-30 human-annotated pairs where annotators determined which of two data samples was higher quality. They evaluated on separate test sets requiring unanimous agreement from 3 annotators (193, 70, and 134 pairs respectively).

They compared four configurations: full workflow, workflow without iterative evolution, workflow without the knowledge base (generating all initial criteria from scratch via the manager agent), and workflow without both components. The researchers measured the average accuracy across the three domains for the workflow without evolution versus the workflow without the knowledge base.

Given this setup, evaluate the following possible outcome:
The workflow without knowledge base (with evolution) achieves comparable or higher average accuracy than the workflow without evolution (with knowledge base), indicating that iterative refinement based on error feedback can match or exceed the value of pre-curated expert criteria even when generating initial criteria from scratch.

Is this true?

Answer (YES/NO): YES